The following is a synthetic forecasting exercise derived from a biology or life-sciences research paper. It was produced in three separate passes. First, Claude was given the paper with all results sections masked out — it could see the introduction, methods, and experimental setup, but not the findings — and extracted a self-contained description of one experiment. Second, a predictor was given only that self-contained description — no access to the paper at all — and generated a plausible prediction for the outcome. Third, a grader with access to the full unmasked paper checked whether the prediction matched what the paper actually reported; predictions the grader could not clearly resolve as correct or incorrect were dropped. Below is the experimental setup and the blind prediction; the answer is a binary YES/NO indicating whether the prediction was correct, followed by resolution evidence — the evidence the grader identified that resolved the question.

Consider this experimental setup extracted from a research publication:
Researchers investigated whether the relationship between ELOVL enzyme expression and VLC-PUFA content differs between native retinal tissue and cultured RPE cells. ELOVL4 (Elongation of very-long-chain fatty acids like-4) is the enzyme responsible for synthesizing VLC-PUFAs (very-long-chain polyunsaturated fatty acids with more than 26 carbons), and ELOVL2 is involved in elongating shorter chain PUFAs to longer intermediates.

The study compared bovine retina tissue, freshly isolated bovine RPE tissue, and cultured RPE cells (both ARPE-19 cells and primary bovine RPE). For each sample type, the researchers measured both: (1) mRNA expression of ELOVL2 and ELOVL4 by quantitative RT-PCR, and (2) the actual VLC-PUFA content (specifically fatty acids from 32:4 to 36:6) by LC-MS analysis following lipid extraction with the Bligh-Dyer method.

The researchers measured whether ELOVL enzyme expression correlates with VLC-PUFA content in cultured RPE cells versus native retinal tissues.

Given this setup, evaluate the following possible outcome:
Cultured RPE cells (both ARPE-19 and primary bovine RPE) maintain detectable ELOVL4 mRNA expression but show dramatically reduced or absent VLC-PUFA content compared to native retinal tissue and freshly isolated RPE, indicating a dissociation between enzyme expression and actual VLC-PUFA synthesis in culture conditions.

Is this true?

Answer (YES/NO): YES